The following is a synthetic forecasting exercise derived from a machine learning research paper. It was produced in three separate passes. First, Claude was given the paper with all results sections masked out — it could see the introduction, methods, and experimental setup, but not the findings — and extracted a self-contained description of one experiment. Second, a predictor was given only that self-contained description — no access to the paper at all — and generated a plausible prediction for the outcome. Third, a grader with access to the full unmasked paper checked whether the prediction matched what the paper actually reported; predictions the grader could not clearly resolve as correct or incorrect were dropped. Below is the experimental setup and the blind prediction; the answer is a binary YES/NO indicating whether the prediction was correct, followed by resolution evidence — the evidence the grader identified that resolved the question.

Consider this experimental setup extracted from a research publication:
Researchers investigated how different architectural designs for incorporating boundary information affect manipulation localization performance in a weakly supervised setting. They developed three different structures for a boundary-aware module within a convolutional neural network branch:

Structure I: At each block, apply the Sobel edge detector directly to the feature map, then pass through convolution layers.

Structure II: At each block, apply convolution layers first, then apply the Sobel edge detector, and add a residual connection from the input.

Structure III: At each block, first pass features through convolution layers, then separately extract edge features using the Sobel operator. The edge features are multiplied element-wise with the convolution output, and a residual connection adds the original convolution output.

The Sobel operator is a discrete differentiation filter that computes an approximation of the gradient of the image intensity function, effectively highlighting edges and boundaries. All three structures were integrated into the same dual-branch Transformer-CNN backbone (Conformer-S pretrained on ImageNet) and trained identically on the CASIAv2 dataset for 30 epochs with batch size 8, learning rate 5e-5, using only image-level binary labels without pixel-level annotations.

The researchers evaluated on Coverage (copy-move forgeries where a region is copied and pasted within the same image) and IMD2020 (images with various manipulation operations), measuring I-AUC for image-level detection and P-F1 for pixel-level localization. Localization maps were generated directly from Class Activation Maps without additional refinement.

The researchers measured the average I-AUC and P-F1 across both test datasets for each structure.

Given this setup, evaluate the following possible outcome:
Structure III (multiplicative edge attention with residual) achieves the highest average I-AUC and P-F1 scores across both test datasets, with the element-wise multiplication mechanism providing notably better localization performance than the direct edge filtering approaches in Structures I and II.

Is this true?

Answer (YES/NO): YES